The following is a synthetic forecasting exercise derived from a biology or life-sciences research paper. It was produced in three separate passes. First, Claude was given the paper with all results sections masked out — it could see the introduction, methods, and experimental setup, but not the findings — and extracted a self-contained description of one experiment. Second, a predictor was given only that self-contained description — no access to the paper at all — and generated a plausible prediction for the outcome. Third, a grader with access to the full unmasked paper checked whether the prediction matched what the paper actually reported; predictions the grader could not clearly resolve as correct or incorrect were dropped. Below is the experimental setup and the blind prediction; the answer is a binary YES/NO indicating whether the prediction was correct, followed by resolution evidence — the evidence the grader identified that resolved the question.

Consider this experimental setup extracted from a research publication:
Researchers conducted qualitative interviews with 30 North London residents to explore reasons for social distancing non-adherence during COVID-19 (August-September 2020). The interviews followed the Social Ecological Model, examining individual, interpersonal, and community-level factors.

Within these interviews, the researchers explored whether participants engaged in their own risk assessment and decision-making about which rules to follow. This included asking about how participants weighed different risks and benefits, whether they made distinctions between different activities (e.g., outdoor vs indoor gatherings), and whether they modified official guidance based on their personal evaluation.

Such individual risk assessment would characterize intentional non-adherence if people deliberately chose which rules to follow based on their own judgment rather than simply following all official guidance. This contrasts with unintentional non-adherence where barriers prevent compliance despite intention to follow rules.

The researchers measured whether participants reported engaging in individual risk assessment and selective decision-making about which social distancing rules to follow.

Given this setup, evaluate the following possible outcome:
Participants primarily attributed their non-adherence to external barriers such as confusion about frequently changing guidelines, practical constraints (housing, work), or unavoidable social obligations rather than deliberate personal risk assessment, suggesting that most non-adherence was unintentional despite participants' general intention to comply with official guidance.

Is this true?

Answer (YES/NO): NO